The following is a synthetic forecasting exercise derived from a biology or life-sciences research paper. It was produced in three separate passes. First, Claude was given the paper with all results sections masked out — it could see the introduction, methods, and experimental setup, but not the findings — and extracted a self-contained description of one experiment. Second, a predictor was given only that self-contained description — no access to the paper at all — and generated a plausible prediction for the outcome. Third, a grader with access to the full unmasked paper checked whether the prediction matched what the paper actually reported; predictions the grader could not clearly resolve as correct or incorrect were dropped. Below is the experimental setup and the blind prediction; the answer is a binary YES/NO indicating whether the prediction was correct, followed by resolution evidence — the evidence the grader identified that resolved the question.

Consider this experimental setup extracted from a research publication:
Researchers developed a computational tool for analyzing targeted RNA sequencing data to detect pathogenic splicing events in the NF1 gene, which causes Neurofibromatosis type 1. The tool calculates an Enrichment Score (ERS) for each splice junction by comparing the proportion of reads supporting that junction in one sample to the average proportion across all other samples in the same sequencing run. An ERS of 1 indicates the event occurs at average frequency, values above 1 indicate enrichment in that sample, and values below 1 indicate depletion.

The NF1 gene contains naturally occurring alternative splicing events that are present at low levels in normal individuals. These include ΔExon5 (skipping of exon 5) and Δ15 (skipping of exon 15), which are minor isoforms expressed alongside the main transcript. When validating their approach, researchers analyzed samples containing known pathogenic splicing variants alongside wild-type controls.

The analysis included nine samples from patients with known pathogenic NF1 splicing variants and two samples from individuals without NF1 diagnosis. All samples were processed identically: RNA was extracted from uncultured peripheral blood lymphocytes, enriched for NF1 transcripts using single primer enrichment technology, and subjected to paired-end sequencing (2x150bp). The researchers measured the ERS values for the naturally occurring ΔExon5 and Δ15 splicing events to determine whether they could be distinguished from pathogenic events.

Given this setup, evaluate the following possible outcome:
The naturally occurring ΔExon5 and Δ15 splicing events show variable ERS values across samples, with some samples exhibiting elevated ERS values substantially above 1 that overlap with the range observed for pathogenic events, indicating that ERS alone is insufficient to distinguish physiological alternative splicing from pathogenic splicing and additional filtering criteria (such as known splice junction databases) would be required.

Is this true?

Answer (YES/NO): NO